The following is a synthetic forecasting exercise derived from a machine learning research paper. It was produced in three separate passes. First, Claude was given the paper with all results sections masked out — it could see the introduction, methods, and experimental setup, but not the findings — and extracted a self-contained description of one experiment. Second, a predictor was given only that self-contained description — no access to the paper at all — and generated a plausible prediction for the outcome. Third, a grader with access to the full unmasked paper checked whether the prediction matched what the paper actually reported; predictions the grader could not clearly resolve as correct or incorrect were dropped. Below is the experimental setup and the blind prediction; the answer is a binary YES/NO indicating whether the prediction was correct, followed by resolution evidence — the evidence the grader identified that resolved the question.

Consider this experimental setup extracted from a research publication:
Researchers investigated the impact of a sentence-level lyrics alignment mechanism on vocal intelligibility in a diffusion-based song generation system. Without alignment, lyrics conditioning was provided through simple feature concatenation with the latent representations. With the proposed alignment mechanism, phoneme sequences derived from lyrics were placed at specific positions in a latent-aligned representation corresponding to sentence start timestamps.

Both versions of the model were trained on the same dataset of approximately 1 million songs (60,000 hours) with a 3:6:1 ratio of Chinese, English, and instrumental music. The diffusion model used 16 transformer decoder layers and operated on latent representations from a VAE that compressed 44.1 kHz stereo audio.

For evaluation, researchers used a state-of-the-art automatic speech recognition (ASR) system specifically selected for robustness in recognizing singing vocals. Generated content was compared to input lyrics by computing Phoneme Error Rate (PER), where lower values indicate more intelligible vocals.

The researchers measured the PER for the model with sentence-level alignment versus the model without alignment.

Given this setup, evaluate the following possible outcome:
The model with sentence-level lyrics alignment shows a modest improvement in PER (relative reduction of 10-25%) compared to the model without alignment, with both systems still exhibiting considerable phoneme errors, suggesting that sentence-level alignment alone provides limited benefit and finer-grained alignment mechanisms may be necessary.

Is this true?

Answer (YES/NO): NO